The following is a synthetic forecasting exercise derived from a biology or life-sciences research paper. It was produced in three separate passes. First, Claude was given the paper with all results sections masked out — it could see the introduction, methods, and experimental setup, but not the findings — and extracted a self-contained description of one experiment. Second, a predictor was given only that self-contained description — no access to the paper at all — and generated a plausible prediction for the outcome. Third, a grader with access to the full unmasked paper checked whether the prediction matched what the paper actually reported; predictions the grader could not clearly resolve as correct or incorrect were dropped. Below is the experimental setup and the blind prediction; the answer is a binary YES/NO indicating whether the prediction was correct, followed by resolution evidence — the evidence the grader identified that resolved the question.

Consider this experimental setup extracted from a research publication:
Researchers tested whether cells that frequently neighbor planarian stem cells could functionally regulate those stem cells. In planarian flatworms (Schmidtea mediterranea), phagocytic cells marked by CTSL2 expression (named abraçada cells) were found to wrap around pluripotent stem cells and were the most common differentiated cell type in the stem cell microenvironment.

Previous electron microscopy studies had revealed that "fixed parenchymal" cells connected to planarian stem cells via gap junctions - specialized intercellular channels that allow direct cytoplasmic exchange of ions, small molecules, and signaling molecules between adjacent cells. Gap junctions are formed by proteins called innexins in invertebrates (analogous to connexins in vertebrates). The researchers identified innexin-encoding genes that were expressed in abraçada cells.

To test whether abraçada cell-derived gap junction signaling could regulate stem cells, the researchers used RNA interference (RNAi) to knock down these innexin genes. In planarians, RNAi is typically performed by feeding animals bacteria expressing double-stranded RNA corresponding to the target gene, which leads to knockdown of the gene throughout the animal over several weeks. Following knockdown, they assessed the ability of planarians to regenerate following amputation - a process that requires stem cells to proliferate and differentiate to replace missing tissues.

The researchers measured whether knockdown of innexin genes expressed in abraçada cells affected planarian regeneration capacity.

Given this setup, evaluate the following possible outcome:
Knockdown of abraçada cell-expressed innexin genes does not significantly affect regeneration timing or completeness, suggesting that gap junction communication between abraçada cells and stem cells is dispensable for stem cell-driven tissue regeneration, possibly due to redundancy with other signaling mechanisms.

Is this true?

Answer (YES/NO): NO